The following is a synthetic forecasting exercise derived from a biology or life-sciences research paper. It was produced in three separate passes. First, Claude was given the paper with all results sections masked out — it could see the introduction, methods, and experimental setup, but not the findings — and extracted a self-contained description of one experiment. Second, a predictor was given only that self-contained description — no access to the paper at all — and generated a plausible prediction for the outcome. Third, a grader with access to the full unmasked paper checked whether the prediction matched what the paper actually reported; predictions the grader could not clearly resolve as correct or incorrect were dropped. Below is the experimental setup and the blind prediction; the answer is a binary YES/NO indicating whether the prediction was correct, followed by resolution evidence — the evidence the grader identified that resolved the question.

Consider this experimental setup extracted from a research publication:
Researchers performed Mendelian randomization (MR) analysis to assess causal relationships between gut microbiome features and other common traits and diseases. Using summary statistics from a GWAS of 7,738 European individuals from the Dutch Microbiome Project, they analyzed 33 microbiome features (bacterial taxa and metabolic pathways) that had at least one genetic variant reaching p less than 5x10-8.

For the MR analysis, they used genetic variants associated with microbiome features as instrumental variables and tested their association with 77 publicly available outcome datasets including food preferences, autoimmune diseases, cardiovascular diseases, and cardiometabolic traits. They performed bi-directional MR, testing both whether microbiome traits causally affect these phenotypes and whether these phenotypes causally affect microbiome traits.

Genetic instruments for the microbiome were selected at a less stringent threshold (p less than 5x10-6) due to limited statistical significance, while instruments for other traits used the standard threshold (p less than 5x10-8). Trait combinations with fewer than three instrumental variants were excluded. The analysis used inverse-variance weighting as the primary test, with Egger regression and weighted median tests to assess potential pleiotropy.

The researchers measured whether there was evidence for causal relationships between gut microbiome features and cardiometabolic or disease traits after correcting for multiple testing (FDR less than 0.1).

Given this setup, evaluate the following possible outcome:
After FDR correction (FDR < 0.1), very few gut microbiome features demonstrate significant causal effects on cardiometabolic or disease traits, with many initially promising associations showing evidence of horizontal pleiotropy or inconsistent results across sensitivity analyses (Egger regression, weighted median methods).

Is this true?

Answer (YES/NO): NO